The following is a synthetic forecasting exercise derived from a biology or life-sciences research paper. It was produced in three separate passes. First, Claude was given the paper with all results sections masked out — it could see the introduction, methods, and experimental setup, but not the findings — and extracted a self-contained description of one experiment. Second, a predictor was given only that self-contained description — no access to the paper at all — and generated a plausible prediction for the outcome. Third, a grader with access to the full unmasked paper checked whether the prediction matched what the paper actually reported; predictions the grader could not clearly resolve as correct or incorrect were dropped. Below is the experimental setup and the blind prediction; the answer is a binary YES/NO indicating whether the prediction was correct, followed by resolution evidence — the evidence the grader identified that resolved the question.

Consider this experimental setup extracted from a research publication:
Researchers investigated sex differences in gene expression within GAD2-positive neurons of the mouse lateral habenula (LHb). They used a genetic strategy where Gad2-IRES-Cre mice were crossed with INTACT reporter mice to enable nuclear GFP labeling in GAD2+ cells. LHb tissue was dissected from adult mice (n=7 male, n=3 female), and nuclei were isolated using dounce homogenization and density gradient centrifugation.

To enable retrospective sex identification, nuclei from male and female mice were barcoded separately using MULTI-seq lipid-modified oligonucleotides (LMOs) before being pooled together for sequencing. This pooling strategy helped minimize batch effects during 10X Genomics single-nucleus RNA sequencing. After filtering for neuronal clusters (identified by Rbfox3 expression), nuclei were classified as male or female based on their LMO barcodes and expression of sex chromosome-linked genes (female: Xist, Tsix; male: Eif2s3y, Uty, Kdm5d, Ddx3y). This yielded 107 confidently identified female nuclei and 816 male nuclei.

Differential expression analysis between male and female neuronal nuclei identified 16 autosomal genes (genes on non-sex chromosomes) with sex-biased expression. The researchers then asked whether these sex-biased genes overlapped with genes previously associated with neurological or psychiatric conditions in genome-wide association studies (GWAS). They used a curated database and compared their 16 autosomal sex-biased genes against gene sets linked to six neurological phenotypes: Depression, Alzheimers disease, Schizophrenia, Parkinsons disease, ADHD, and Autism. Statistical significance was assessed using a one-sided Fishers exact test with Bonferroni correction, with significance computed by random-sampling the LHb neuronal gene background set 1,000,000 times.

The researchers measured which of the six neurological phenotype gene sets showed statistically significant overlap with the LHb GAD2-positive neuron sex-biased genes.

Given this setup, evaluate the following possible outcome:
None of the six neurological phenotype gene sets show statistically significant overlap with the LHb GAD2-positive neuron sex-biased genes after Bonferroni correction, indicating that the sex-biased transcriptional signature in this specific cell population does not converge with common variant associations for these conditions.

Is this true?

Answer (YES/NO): NO